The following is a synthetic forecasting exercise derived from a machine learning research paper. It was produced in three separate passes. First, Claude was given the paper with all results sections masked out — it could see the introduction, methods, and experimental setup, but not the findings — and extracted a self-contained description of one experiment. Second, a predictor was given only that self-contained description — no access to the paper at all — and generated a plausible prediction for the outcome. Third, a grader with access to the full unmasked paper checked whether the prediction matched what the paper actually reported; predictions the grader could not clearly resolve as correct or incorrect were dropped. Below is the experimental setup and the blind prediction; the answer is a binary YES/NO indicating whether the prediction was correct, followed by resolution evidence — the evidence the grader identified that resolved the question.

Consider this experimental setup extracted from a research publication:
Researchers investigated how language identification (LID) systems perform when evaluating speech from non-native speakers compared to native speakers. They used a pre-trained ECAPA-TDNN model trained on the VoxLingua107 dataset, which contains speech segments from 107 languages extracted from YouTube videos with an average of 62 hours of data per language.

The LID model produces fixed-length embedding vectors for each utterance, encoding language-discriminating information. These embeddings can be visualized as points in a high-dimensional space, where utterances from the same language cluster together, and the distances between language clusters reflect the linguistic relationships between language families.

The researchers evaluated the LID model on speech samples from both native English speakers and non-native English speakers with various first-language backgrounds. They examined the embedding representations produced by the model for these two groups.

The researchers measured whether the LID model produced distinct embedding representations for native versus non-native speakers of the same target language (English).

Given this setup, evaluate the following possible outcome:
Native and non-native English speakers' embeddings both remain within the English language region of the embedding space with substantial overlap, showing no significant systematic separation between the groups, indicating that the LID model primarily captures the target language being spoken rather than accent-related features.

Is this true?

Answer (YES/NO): NO